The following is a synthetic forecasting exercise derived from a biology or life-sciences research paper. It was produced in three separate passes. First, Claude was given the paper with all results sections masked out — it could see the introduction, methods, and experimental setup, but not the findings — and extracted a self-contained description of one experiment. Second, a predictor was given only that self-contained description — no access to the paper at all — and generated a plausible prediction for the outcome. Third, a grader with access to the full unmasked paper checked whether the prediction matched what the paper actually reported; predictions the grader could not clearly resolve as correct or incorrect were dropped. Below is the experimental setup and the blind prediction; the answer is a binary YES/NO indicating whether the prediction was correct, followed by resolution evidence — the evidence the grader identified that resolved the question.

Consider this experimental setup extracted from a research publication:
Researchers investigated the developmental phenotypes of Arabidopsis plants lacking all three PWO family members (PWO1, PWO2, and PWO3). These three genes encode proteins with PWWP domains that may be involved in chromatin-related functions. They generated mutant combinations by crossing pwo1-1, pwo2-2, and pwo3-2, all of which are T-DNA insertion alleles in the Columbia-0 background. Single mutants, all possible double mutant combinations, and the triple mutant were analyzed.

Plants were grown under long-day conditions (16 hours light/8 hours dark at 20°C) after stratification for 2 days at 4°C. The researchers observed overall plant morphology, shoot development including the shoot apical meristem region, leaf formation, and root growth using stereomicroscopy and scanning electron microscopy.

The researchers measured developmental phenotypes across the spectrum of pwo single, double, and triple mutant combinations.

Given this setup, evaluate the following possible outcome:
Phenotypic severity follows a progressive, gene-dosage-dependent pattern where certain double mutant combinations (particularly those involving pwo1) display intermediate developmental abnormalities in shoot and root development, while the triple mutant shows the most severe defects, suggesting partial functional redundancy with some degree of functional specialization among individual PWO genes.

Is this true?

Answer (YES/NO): NO